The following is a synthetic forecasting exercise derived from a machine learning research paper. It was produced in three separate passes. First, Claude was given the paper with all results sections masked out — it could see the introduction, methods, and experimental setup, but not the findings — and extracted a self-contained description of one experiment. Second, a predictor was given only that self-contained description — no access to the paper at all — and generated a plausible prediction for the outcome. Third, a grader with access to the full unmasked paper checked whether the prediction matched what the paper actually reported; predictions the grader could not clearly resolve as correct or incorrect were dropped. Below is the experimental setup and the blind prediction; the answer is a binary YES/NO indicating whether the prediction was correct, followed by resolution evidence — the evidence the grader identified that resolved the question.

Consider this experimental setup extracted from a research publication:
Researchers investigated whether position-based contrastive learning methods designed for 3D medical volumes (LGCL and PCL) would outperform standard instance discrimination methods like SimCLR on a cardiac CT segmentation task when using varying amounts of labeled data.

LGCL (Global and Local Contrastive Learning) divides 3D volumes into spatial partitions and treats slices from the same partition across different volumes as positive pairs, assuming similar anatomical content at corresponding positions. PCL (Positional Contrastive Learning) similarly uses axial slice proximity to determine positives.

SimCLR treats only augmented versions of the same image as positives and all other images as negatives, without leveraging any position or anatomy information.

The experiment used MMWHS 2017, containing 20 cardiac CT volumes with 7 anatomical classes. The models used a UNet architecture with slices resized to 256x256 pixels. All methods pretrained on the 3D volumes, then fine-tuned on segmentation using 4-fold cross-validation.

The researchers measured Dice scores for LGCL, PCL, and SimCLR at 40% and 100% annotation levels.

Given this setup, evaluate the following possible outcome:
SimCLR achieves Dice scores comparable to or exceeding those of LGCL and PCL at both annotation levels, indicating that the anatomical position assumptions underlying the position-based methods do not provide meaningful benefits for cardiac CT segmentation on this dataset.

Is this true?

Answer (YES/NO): YES